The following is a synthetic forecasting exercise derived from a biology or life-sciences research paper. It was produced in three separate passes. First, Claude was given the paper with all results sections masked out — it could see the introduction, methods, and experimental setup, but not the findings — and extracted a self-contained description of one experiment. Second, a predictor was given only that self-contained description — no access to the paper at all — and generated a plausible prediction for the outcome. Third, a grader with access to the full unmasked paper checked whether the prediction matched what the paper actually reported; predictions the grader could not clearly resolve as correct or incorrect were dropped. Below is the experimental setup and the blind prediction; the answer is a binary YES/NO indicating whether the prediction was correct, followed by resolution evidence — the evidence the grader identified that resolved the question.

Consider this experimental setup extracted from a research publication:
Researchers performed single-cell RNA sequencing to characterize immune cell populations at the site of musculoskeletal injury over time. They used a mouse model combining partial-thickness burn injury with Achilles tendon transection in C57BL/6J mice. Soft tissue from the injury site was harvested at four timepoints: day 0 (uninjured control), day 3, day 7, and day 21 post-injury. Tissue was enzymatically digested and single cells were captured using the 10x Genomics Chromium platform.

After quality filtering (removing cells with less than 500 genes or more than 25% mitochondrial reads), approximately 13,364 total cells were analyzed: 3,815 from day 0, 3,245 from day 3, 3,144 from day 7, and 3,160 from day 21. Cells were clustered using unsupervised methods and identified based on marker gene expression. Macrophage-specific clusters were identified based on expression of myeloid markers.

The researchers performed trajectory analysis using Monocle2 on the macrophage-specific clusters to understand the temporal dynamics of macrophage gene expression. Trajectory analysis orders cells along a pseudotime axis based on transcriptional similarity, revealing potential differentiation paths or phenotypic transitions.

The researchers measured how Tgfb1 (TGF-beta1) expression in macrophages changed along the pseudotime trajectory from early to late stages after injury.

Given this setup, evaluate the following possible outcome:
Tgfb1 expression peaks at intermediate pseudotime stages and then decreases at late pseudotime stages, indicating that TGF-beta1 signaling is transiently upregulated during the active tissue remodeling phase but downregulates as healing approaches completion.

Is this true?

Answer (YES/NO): NO